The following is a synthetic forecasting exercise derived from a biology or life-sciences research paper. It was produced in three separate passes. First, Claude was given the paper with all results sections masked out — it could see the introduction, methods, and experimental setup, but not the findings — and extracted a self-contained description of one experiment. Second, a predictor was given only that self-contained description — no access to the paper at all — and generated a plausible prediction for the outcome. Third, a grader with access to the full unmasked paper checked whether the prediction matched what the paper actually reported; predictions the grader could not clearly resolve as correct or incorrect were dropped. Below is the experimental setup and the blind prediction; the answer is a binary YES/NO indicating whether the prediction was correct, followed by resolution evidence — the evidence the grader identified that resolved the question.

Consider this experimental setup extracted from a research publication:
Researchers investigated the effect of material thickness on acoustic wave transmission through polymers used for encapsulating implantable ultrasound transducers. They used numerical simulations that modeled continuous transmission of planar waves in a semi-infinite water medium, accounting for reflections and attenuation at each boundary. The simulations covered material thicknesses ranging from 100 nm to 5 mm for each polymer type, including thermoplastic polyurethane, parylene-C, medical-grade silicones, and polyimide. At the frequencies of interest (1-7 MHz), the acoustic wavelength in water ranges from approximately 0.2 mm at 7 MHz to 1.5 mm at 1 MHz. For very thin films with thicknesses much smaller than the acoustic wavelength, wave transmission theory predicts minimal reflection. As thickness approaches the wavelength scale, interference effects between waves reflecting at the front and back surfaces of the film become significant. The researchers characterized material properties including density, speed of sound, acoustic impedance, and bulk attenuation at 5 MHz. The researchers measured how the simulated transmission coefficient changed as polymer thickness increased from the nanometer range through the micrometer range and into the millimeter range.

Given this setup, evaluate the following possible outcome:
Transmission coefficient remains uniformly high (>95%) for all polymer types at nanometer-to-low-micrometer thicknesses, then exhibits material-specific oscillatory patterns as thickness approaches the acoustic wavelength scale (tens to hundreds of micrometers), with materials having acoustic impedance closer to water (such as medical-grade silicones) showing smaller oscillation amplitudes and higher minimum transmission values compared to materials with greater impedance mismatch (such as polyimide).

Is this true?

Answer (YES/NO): NO